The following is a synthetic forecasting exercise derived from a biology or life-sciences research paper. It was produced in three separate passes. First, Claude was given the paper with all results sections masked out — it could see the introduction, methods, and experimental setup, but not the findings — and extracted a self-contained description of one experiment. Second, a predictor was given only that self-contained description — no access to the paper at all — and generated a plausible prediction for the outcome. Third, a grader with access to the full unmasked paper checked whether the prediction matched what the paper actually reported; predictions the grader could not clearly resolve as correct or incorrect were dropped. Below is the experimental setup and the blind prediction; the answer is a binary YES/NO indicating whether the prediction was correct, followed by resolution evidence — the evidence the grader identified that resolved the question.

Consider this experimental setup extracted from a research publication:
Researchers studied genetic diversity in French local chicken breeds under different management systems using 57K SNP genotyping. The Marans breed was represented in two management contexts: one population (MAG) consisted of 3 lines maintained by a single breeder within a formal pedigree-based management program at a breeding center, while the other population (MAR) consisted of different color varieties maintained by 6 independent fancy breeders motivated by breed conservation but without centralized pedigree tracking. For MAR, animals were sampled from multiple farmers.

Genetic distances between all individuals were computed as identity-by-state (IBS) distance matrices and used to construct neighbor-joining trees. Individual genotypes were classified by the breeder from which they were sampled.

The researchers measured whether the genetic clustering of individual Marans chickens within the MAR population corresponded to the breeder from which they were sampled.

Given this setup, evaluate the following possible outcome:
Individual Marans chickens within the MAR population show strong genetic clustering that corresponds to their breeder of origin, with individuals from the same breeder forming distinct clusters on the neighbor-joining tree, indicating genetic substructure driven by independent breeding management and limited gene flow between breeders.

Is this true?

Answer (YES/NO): NO